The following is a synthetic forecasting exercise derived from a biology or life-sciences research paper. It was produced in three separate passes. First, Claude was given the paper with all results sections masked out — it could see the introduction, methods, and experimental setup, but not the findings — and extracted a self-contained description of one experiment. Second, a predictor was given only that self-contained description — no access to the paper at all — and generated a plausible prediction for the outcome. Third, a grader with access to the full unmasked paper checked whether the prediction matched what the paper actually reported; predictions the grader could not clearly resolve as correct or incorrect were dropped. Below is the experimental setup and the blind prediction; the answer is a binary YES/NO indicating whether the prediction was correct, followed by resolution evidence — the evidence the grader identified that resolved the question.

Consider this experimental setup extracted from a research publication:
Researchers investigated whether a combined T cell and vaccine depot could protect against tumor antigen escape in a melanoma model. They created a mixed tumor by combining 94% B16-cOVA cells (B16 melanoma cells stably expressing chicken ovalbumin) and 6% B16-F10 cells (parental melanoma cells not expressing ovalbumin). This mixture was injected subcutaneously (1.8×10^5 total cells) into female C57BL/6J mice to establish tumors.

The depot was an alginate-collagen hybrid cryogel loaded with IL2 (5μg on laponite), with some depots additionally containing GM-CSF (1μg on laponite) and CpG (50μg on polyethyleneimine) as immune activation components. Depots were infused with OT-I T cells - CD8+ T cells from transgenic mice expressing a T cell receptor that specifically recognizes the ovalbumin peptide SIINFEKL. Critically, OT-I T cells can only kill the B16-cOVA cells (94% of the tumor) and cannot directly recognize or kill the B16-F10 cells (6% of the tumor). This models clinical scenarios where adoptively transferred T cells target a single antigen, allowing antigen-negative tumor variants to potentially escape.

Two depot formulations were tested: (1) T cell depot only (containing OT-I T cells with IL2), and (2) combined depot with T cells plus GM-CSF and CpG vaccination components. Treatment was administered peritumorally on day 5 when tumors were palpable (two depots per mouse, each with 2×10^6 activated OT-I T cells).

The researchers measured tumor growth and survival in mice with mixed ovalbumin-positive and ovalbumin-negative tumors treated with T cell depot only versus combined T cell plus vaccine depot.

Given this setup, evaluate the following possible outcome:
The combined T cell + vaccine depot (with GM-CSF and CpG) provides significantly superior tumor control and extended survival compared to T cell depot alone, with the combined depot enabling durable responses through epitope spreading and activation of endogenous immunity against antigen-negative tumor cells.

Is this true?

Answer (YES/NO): YES